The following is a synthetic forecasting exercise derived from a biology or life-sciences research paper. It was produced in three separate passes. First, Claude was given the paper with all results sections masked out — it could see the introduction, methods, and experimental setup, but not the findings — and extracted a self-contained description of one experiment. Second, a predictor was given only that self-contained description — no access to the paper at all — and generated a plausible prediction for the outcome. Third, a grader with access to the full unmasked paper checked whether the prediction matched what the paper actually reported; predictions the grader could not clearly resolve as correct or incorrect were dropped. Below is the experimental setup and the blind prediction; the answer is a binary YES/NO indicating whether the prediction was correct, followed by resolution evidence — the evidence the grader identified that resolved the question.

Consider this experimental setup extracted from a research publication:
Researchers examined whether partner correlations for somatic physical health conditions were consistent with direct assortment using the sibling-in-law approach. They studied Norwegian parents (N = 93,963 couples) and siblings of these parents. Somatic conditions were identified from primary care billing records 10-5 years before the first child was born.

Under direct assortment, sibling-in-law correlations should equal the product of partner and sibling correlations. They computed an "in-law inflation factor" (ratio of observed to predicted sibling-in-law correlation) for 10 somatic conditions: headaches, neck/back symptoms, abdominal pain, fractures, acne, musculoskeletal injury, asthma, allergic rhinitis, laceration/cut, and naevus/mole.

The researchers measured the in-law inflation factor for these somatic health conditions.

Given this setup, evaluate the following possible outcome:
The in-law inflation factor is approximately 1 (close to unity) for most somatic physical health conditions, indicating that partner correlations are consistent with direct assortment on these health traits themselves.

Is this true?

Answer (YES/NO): NO